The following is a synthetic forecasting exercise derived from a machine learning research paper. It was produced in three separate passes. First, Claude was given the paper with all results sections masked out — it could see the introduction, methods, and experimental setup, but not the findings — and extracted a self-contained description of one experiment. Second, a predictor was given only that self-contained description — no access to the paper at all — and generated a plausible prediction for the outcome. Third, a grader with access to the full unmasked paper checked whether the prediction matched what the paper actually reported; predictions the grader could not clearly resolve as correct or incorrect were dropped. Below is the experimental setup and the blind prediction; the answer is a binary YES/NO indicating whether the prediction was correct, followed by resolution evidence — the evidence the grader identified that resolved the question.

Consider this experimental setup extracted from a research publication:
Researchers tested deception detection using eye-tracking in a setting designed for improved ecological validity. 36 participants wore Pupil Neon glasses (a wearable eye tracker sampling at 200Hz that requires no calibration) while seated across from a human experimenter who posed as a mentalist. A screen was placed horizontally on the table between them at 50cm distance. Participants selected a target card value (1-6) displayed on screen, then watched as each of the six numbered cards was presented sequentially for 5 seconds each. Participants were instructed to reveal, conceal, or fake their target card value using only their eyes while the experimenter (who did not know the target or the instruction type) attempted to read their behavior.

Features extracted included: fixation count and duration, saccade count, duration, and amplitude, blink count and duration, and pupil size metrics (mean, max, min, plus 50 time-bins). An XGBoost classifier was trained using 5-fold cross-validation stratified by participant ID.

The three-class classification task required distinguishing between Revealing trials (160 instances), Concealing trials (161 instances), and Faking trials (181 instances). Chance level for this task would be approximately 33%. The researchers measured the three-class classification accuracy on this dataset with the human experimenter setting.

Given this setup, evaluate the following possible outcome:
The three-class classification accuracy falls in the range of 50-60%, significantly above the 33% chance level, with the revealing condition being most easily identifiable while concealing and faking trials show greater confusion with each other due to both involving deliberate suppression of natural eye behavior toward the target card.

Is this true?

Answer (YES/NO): NO